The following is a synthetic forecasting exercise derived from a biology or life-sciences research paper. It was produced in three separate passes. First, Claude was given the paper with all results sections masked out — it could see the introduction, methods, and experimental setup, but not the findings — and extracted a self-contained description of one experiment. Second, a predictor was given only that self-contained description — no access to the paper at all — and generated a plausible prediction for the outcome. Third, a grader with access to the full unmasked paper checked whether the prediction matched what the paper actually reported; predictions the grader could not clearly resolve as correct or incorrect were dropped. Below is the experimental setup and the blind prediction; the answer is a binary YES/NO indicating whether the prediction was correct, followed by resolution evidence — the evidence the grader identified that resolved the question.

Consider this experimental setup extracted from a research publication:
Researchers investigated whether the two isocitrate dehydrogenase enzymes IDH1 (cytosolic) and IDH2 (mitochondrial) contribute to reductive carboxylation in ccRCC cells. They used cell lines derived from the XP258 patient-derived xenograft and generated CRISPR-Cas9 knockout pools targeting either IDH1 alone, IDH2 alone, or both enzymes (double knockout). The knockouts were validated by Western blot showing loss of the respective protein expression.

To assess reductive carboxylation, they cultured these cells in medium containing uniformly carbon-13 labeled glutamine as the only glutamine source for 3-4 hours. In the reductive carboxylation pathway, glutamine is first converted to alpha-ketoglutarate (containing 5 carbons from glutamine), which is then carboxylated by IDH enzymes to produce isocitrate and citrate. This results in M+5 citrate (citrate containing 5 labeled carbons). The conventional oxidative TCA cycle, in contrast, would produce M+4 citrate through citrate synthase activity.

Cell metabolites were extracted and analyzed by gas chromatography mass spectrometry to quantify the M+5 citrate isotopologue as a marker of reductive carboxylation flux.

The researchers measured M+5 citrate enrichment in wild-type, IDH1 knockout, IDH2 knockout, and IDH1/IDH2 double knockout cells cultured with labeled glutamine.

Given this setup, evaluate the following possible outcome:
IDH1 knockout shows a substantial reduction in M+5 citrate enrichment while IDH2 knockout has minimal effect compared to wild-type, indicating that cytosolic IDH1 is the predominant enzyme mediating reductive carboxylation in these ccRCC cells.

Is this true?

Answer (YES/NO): NO